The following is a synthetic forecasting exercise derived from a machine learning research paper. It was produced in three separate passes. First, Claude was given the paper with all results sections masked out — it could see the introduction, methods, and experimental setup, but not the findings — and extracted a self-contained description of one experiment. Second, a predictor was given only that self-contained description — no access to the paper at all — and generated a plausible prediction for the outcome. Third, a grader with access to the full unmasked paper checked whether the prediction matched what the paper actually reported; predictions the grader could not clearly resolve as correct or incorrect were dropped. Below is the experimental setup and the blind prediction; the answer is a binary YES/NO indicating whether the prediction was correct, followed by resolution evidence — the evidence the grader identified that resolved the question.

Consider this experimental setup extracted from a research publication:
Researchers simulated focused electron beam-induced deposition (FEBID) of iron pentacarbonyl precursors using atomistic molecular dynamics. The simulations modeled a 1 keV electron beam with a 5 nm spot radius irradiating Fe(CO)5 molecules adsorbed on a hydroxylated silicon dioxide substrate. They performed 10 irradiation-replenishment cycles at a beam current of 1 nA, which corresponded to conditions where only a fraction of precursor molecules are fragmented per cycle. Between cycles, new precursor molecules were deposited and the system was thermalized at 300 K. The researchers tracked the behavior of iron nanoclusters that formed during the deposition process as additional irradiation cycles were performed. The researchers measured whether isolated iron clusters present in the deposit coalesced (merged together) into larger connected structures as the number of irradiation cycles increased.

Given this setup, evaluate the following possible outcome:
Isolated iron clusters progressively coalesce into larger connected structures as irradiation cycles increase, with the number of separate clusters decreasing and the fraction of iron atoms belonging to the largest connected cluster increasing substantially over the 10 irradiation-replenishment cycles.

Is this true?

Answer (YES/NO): NO